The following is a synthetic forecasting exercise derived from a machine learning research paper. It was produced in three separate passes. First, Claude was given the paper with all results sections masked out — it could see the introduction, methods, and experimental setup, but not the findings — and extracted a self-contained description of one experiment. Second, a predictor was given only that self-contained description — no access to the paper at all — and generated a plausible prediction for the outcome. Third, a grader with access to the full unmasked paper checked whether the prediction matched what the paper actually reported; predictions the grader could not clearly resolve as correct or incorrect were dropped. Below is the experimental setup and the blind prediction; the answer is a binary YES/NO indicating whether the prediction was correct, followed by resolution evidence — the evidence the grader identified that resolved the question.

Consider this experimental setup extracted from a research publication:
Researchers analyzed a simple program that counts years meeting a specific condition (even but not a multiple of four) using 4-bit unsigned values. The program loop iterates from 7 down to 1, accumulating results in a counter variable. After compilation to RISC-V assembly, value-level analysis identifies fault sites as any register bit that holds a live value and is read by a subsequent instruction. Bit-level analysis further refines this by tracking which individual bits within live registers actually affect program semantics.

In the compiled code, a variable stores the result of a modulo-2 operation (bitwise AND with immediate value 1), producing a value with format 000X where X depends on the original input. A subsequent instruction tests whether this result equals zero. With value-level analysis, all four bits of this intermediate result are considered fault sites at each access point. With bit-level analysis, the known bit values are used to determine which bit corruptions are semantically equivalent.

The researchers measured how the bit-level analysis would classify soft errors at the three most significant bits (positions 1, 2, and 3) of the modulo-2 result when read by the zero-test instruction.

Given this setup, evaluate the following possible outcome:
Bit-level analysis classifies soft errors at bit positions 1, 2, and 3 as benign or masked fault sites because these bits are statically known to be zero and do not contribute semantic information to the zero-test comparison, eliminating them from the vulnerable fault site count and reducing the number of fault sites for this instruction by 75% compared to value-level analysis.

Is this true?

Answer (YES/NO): NO